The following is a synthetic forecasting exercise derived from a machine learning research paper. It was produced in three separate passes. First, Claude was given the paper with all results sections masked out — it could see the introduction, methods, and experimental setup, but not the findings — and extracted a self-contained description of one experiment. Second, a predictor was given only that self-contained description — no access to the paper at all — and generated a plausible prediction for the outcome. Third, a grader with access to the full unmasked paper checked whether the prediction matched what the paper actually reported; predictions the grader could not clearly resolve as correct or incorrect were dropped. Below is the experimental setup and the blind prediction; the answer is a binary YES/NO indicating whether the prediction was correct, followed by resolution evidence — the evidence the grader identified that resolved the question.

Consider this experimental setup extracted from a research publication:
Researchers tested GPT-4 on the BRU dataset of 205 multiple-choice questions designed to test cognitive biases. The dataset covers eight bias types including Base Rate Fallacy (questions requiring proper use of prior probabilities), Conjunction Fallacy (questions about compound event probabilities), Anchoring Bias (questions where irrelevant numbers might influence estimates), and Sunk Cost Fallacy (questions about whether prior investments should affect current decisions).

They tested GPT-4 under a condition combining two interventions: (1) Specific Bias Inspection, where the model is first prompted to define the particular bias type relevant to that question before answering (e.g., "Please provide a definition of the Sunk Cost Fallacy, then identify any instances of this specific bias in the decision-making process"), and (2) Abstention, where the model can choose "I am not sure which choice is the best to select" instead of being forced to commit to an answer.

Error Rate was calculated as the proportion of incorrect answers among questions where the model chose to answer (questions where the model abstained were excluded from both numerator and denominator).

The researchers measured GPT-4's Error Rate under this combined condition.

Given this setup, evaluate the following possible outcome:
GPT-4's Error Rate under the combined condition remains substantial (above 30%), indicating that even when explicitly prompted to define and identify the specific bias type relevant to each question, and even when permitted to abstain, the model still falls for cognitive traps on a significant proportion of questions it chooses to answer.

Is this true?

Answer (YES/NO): NO